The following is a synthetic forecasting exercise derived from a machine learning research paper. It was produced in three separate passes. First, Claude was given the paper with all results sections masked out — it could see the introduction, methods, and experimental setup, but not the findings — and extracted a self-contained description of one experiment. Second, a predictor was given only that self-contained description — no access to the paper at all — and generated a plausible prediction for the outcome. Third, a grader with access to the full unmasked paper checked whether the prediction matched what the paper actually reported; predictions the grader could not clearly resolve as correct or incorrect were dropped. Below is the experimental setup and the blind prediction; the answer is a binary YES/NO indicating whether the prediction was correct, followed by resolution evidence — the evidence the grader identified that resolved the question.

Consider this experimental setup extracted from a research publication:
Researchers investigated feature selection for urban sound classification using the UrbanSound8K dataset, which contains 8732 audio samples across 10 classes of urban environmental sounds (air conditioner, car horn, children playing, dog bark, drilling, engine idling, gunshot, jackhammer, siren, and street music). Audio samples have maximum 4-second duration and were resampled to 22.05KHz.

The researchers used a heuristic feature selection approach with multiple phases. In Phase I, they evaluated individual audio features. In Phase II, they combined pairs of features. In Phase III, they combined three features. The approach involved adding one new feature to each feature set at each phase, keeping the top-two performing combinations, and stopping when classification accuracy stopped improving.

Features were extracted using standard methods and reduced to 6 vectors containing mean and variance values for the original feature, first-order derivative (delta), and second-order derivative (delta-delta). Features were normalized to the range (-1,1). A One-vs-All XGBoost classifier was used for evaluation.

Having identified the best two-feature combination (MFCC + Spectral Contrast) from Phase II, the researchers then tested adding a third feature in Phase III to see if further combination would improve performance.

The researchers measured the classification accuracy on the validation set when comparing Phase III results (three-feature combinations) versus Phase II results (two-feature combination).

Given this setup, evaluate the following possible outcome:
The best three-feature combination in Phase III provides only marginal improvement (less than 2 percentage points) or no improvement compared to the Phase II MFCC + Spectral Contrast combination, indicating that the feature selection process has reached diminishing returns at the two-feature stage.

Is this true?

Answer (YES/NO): YES